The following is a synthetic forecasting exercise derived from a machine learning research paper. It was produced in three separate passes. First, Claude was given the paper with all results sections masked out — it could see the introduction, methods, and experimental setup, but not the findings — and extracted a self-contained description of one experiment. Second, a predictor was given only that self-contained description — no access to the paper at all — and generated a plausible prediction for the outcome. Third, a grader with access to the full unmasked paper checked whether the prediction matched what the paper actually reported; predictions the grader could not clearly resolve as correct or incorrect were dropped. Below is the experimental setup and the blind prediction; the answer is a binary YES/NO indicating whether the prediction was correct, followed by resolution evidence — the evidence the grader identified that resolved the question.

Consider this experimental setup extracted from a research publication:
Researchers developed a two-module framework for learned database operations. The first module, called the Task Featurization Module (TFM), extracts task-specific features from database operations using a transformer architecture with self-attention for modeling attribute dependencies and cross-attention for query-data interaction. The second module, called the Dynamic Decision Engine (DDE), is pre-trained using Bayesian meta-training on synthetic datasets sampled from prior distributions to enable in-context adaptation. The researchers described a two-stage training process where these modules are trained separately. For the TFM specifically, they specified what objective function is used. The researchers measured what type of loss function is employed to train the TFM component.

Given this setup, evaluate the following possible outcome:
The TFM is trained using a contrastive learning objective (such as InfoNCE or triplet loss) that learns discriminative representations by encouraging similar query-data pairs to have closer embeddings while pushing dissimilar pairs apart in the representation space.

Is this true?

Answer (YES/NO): NO